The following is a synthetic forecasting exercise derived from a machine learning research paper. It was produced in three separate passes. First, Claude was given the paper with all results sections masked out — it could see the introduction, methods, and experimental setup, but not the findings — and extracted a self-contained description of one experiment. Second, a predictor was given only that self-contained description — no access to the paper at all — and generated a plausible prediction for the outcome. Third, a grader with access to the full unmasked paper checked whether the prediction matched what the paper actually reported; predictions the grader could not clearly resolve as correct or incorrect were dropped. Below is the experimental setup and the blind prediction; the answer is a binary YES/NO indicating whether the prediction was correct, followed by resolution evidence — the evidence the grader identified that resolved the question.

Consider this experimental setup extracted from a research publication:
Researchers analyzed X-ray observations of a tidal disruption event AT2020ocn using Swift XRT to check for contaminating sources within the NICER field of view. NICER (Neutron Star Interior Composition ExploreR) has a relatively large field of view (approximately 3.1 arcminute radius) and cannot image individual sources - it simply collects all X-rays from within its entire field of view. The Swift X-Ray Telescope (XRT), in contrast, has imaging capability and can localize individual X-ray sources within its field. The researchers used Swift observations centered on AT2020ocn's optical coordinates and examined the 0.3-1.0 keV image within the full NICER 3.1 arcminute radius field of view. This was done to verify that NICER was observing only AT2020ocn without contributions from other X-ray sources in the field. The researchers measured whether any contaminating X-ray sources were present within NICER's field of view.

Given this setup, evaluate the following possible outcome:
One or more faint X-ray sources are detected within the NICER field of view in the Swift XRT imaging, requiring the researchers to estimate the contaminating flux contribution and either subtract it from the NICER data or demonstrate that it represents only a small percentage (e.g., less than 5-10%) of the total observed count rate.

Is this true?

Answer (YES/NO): NO